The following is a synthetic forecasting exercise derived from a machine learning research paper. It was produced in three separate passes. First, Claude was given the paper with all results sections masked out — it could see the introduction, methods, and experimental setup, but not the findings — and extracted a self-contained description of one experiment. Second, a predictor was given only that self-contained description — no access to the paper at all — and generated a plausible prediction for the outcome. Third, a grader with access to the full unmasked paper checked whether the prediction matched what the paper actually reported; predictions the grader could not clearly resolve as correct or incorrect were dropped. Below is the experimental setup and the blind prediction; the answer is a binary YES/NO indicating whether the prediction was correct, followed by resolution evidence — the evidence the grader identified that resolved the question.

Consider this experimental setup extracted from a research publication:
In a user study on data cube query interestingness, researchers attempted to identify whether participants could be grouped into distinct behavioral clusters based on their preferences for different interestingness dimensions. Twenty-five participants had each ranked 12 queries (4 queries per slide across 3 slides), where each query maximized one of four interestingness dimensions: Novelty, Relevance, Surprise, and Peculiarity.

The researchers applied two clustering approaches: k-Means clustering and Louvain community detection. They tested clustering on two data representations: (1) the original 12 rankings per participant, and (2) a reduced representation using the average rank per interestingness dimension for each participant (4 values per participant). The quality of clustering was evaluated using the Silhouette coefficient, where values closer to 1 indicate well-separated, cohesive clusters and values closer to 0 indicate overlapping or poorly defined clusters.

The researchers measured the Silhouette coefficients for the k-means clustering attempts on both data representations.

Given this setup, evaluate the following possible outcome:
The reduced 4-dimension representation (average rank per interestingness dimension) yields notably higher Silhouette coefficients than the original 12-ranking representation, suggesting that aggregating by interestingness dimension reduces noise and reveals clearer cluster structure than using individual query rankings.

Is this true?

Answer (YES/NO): NO